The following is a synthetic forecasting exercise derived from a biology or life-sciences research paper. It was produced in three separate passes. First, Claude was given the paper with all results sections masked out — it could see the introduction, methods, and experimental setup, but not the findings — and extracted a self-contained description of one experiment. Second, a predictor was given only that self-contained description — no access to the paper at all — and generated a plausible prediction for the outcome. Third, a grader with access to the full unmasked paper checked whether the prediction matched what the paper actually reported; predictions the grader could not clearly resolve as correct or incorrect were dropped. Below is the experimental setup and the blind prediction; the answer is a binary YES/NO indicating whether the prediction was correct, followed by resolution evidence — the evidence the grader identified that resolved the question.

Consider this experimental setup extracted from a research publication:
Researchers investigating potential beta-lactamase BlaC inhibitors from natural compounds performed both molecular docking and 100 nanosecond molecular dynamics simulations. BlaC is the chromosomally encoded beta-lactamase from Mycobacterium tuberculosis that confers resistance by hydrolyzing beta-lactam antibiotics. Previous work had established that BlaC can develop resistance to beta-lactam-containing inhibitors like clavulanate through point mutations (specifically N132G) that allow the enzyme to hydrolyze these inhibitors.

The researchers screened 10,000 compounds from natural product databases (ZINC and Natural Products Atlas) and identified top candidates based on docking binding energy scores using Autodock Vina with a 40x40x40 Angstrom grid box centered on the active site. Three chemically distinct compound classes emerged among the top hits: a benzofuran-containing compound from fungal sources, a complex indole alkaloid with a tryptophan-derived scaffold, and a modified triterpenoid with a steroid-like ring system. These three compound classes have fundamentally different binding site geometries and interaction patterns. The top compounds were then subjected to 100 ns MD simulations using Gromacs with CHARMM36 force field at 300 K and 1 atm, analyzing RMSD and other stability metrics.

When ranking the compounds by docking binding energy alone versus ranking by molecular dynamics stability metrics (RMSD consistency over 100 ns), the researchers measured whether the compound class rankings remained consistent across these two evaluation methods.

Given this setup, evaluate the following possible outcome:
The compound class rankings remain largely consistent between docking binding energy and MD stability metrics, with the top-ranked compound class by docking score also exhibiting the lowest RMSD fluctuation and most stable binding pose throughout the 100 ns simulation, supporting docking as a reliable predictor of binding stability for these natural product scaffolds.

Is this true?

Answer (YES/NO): NO